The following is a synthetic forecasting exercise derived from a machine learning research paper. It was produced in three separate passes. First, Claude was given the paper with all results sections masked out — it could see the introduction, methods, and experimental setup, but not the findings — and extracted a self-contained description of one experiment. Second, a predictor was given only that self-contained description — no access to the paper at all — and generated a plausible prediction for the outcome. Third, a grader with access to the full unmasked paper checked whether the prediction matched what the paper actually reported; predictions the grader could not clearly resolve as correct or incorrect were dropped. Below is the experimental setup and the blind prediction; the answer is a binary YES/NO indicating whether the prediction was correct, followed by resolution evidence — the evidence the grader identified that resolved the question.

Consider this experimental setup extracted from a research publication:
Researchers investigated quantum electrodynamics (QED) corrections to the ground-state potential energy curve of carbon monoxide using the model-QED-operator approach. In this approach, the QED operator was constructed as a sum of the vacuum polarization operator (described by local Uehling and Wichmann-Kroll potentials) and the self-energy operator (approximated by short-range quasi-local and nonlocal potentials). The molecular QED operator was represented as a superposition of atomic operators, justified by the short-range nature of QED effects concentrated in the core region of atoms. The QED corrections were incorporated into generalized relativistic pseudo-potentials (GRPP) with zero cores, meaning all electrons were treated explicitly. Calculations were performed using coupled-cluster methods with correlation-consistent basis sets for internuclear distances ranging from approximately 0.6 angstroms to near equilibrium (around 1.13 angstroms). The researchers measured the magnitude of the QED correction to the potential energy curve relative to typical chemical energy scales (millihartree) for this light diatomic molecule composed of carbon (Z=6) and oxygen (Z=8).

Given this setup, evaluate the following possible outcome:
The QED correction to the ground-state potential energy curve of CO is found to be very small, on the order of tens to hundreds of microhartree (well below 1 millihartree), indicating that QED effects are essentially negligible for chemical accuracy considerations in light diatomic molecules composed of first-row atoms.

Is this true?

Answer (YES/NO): YES